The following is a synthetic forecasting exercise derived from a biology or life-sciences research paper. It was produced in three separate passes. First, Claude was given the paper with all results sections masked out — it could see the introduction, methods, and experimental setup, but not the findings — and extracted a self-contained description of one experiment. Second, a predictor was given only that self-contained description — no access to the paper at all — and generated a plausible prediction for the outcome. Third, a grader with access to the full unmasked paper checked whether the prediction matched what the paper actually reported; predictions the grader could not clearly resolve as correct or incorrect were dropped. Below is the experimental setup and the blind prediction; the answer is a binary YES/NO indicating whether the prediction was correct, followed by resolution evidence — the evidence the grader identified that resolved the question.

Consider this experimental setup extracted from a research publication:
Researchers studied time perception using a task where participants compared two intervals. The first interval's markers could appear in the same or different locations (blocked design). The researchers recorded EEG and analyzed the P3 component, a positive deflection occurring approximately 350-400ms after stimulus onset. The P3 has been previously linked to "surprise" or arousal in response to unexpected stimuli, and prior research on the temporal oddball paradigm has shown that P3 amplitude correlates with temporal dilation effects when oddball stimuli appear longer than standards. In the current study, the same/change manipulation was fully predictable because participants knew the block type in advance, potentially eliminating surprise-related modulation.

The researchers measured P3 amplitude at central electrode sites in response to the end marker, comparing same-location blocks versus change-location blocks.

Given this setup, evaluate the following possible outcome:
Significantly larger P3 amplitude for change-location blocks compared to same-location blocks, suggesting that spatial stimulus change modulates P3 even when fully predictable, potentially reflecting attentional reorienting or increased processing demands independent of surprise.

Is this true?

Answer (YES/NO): NO